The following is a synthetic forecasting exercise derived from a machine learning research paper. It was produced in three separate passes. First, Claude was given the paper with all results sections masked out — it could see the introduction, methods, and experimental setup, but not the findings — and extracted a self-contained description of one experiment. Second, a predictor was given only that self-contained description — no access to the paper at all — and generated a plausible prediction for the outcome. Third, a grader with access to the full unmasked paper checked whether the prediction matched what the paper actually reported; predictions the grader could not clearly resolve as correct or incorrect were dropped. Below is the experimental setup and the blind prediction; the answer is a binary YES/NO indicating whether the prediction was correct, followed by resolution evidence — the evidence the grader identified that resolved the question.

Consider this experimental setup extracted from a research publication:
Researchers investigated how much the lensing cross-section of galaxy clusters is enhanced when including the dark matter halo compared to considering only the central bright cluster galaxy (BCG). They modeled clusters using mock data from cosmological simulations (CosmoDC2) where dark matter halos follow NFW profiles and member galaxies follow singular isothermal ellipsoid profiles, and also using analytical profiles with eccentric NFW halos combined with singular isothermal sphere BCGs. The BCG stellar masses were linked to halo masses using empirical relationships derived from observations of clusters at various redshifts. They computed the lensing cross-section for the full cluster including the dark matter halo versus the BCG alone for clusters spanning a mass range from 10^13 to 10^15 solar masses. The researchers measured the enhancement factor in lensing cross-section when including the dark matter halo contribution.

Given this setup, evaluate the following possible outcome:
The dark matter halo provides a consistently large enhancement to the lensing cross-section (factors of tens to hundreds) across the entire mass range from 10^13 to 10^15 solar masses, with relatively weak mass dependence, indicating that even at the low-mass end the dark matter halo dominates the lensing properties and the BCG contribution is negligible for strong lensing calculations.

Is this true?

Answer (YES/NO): NO